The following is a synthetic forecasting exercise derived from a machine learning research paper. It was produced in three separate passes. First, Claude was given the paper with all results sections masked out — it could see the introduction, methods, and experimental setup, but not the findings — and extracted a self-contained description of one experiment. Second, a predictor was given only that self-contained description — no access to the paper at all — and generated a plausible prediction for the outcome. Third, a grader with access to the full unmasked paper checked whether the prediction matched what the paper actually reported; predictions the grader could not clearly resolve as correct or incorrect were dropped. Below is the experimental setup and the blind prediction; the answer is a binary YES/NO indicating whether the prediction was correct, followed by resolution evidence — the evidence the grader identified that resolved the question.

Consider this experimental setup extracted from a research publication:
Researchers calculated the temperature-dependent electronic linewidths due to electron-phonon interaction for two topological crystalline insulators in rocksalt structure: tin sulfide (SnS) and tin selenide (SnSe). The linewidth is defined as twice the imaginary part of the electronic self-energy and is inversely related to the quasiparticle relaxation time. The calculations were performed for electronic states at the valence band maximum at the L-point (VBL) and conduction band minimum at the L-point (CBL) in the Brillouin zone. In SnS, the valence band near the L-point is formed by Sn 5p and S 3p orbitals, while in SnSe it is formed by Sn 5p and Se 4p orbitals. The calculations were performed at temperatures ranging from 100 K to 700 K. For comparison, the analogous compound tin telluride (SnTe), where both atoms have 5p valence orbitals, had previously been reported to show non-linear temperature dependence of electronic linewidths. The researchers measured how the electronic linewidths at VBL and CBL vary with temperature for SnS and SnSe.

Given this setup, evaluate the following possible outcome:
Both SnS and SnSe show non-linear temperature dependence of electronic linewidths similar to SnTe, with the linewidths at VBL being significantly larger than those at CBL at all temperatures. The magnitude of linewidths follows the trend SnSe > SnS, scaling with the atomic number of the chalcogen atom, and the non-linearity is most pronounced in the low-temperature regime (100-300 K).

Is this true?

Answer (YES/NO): NO